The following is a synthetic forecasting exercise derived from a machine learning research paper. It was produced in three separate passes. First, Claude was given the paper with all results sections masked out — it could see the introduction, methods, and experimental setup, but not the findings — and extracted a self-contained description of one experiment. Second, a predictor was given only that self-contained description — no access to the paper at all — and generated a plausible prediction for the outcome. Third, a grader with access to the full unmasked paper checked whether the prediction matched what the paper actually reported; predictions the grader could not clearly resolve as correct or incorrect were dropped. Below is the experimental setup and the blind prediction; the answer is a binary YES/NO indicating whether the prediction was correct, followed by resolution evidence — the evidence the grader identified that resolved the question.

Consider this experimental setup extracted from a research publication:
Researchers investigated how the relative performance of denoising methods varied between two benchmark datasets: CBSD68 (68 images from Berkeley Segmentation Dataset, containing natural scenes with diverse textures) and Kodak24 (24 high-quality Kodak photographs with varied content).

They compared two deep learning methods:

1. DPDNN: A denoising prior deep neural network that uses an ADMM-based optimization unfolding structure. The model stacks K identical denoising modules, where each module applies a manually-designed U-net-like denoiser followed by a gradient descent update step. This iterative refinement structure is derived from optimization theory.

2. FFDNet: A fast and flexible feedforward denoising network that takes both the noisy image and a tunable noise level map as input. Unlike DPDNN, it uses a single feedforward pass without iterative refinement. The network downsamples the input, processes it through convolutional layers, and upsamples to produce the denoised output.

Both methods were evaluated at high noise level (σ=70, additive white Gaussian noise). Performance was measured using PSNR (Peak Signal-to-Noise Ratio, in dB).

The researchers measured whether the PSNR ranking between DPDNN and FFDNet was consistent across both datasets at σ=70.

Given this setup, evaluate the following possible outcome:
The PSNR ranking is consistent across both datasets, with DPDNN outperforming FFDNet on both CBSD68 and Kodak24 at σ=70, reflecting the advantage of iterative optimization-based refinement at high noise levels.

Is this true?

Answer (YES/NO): YES